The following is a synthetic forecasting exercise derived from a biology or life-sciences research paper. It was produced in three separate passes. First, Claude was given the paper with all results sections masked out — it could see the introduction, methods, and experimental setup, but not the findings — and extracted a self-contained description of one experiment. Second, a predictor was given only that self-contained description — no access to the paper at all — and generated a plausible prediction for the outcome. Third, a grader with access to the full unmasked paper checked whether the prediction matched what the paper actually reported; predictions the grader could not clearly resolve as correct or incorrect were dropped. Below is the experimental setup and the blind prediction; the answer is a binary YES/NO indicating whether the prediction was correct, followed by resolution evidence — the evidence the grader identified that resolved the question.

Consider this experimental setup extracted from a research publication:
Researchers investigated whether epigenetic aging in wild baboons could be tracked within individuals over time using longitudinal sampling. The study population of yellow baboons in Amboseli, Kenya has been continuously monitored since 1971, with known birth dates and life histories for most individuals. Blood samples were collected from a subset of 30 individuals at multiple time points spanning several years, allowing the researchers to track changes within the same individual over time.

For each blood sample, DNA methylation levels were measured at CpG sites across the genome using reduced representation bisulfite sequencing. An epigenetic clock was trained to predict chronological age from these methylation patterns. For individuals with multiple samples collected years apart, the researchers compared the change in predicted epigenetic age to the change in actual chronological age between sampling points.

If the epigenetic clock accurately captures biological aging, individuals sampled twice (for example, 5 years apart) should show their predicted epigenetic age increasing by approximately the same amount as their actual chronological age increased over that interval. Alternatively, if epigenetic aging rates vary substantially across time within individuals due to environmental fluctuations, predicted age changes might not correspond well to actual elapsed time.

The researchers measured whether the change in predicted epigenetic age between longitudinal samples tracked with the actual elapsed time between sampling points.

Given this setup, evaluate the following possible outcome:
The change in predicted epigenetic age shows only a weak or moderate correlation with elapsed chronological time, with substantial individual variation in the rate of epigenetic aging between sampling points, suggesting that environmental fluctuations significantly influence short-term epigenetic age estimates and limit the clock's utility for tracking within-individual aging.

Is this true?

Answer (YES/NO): NO